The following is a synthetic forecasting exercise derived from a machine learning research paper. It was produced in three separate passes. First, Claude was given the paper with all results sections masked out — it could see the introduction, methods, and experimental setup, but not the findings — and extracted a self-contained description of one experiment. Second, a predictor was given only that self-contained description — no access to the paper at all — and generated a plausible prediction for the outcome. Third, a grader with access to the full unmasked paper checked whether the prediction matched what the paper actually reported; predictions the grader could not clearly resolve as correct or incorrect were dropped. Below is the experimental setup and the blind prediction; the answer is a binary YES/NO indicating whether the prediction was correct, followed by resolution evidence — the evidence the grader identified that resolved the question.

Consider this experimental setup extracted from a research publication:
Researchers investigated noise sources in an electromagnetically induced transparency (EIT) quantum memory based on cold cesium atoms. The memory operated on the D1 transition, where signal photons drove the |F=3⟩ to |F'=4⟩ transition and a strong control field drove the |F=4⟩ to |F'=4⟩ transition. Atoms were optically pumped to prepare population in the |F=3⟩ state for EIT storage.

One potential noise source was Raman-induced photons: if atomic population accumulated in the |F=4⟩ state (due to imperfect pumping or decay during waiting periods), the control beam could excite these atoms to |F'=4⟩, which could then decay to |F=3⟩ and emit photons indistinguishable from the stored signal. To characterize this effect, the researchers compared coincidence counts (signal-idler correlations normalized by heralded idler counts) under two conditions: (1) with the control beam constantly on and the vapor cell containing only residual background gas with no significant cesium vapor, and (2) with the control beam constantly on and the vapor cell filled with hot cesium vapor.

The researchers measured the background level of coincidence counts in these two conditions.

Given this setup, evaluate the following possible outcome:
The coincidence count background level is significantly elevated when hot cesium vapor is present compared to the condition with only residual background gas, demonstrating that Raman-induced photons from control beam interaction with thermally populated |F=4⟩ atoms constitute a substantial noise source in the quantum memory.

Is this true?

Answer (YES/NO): YES